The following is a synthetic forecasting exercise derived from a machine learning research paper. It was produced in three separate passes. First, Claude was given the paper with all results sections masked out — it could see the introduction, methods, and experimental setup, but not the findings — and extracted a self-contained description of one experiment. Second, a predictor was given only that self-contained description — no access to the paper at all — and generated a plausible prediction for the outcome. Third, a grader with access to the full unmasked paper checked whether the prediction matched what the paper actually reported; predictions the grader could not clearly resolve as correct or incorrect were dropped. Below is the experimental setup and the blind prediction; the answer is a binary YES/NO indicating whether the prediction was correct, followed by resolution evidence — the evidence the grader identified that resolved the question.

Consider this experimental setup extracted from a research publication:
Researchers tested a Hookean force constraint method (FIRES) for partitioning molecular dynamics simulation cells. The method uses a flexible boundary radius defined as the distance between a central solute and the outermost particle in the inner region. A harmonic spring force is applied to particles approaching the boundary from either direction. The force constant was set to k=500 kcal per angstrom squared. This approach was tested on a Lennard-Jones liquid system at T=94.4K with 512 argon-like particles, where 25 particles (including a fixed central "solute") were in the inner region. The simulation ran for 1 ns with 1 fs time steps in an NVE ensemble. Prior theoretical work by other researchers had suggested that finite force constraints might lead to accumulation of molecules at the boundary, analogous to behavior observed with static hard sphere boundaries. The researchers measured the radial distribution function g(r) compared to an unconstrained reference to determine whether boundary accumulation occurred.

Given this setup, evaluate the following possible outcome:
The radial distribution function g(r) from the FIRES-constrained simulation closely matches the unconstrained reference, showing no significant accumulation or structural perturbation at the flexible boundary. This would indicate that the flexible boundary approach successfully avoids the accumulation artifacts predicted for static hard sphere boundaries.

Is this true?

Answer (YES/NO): NO